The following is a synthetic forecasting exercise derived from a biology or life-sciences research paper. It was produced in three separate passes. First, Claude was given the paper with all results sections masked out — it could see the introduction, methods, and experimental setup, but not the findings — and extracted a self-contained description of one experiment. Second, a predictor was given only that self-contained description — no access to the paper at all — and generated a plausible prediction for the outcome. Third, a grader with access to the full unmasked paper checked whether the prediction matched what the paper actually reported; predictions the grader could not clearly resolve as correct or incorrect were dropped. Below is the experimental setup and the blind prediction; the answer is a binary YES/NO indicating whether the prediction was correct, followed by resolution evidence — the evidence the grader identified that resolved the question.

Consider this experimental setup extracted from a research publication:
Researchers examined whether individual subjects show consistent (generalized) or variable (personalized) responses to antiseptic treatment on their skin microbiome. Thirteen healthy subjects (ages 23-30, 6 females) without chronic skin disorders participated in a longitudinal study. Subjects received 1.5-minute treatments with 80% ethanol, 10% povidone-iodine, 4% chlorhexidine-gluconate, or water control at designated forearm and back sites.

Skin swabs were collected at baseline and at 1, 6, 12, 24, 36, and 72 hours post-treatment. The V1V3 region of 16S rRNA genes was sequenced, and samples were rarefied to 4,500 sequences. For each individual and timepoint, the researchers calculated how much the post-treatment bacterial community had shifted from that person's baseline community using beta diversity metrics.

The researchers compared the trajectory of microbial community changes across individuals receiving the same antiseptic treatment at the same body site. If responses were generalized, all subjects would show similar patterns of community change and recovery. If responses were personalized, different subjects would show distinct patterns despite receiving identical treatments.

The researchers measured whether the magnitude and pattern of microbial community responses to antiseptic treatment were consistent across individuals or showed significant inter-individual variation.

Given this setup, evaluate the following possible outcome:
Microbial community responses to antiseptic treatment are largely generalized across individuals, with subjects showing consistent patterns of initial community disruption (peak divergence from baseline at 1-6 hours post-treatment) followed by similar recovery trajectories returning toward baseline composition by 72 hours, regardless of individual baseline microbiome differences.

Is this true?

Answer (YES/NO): NO